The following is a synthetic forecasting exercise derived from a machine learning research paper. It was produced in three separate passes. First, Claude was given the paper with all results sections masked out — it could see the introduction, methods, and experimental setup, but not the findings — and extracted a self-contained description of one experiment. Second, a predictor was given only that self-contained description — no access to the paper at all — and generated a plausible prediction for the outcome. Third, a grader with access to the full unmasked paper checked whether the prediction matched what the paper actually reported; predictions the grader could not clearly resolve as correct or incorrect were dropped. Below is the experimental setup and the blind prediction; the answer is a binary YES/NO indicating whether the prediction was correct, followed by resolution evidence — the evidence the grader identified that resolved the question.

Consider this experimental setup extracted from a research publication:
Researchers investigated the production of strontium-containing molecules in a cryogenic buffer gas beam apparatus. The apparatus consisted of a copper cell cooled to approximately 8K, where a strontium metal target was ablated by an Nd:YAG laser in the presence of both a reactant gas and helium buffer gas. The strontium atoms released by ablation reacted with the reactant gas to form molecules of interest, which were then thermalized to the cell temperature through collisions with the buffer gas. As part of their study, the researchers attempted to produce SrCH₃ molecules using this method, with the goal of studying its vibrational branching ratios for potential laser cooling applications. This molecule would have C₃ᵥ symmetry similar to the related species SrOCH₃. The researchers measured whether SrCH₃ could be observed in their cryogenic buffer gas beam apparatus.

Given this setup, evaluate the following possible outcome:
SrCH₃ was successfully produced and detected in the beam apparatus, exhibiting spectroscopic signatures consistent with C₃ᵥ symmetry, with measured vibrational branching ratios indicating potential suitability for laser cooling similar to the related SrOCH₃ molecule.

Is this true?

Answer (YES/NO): NO